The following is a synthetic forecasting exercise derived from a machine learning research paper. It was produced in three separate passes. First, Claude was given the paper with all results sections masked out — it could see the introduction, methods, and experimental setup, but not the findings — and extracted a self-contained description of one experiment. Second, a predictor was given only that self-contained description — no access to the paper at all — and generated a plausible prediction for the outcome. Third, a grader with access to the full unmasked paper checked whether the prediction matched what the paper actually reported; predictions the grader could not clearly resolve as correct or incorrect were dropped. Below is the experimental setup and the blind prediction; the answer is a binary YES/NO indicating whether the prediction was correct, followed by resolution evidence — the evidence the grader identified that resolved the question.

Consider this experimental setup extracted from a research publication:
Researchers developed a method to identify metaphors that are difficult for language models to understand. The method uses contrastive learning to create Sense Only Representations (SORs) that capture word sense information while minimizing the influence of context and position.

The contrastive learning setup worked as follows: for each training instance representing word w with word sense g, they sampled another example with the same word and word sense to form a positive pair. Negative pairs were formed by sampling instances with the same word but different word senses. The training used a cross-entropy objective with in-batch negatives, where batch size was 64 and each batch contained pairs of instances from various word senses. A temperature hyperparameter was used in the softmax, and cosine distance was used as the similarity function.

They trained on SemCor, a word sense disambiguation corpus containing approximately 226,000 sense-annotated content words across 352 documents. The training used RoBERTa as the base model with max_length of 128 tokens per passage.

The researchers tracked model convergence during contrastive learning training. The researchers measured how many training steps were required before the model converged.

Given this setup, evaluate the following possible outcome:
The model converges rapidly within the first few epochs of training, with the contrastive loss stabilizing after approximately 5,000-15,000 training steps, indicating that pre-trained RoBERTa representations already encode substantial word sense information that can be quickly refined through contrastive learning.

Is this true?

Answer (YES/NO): NO